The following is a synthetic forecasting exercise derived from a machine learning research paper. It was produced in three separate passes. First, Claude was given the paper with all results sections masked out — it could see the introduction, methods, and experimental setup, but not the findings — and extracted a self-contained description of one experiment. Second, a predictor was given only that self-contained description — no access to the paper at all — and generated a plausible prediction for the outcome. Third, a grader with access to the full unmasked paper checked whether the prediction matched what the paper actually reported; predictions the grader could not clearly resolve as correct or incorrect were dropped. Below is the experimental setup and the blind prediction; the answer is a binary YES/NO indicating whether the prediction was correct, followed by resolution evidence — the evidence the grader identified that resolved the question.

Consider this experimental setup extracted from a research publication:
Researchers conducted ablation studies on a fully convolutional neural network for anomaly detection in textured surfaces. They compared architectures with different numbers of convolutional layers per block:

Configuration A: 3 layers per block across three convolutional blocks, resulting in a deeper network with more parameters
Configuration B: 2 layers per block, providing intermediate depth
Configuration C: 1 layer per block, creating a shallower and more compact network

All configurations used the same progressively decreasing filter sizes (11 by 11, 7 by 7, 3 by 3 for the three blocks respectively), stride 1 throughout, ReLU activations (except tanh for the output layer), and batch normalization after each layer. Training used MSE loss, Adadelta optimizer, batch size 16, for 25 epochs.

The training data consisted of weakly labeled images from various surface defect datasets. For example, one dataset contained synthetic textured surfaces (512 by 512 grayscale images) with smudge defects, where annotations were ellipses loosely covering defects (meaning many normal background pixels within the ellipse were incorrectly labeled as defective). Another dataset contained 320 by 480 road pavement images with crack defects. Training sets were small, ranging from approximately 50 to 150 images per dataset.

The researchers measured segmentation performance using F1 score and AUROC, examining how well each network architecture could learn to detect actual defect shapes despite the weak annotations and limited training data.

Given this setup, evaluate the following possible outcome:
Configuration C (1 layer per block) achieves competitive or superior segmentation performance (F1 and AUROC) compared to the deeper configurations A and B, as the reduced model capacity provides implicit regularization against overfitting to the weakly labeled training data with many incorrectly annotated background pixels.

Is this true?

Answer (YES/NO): YES